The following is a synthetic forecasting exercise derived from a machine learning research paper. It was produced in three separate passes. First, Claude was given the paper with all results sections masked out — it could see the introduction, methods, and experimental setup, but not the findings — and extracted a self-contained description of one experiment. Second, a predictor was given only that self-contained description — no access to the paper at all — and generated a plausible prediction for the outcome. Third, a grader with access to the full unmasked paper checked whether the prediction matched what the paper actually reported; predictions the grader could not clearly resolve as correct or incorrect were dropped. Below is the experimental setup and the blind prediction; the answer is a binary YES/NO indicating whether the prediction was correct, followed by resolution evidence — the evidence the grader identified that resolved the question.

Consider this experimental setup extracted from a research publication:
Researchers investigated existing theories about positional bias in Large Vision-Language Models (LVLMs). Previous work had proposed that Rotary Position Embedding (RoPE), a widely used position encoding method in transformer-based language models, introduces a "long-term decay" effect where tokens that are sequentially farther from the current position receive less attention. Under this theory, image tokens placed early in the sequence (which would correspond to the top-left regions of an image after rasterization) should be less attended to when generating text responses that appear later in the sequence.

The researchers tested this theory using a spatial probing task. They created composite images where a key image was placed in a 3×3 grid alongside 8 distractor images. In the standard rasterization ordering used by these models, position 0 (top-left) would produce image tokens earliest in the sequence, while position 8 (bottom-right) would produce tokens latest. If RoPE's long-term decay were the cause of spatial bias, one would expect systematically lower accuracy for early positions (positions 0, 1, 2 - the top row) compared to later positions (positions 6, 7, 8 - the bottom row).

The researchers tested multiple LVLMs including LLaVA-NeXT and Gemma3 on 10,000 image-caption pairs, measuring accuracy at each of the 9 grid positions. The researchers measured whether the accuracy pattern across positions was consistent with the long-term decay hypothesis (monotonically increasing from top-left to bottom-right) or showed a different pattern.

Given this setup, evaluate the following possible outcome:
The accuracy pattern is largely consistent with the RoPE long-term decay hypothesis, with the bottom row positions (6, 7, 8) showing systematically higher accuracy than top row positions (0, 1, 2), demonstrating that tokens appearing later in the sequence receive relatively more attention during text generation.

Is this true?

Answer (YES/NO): NO